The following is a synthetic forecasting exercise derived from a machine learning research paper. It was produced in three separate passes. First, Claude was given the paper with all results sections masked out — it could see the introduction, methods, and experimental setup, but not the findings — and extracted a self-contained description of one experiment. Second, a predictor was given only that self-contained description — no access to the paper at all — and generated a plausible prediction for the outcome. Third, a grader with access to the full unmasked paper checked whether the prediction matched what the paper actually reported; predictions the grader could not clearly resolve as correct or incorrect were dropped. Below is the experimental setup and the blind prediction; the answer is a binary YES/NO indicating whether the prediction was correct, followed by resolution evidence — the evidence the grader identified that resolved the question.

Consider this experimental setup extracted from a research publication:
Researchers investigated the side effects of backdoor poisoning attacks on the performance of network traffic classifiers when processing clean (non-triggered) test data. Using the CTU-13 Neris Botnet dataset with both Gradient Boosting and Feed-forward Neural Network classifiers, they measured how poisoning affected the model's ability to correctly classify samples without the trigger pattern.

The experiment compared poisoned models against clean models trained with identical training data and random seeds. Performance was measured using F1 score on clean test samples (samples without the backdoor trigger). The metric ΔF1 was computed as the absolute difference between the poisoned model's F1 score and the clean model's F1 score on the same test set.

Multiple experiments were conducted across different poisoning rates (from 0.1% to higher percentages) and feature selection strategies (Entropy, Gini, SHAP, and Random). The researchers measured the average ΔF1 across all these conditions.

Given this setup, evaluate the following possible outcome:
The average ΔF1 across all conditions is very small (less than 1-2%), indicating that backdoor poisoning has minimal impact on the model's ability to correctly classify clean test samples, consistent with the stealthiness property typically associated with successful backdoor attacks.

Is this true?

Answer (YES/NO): NO